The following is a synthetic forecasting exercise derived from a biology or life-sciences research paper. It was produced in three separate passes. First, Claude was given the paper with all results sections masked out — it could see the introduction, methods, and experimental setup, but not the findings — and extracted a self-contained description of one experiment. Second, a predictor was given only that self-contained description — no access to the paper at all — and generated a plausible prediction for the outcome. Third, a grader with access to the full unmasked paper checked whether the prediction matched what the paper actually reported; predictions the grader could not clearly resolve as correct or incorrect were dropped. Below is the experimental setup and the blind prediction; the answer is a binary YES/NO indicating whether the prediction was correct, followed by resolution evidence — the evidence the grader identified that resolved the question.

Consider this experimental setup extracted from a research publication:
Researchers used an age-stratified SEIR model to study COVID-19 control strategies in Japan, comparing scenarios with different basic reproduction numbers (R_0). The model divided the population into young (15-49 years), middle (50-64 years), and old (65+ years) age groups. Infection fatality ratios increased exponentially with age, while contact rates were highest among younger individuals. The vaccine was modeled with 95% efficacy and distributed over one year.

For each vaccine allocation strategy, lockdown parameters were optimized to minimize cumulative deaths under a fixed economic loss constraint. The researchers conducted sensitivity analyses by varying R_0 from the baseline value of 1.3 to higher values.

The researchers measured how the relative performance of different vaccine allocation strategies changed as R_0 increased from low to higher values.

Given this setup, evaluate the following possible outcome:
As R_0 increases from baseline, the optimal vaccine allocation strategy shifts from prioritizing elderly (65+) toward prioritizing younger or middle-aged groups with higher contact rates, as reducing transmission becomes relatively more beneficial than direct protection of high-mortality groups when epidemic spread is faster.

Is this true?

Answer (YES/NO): NO